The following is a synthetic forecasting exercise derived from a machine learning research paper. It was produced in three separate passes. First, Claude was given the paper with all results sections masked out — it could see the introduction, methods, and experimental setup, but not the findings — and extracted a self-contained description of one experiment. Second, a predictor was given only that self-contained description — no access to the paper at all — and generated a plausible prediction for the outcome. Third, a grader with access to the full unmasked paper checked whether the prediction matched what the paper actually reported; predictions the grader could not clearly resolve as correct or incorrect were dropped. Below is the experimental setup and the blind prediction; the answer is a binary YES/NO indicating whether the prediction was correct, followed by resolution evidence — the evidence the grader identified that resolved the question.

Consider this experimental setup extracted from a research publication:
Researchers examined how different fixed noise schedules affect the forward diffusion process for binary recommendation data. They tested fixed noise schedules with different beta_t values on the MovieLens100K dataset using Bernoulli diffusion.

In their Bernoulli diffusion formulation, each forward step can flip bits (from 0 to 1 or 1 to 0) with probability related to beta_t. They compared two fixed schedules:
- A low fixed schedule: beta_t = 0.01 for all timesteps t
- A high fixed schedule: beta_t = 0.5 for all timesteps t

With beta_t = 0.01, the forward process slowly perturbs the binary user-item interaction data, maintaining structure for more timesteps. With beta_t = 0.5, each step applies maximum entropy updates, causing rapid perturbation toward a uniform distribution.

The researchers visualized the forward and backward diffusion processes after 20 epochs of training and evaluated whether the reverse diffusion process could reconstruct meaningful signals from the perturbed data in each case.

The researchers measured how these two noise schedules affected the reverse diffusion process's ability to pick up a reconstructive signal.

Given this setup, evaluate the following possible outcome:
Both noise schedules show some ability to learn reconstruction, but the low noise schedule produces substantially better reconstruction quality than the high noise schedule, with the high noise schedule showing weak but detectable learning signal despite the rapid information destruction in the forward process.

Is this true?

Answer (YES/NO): NO